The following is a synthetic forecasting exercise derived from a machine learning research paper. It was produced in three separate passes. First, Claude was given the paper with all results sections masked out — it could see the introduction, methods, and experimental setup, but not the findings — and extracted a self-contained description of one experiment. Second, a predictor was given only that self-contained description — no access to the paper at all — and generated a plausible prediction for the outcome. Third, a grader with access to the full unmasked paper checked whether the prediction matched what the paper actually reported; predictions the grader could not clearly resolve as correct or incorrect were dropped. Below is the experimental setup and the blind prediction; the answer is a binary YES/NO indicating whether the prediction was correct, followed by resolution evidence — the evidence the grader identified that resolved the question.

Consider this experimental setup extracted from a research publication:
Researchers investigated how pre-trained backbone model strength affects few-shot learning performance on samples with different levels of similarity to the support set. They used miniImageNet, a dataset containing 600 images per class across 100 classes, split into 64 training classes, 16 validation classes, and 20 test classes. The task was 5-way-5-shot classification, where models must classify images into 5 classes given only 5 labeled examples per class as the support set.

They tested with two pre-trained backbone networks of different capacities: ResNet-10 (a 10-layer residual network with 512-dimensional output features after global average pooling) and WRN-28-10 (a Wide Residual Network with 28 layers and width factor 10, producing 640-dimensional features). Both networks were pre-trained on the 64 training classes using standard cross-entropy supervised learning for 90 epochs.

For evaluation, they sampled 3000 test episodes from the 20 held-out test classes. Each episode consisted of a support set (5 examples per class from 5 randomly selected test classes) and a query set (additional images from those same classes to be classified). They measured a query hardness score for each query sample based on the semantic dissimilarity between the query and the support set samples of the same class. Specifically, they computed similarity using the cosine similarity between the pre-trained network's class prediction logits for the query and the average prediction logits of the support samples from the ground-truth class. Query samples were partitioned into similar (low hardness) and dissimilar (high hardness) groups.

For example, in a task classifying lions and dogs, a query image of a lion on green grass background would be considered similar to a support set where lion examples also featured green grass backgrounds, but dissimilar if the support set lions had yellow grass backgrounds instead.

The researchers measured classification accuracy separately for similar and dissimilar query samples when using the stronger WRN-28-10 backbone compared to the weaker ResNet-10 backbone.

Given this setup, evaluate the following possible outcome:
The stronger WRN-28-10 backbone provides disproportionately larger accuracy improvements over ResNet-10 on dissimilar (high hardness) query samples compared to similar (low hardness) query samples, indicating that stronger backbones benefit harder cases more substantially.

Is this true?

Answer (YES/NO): NO